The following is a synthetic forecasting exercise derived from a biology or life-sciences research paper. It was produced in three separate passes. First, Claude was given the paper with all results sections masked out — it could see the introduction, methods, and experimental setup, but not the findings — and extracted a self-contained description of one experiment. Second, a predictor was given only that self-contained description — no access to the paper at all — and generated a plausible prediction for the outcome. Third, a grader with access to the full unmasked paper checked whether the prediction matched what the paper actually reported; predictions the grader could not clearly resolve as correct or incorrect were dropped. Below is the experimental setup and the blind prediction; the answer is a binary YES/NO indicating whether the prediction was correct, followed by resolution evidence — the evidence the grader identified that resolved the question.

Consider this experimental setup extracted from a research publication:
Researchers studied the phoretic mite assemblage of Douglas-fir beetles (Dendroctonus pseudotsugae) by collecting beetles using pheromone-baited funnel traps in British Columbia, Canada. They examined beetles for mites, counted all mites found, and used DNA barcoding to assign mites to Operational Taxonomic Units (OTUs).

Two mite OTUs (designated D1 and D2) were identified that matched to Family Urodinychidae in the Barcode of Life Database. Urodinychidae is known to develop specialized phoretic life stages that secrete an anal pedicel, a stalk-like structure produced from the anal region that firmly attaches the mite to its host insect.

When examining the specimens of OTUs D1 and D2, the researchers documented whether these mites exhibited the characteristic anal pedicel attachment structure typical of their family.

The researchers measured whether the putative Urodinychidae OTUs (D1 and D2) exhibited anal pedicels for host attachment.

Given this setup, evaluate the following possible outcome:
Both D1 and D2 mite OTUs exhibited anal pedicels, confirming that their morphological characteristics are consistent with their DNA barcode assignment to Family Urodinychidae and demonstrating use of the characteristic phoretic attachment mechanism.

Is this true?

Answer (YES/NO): YES